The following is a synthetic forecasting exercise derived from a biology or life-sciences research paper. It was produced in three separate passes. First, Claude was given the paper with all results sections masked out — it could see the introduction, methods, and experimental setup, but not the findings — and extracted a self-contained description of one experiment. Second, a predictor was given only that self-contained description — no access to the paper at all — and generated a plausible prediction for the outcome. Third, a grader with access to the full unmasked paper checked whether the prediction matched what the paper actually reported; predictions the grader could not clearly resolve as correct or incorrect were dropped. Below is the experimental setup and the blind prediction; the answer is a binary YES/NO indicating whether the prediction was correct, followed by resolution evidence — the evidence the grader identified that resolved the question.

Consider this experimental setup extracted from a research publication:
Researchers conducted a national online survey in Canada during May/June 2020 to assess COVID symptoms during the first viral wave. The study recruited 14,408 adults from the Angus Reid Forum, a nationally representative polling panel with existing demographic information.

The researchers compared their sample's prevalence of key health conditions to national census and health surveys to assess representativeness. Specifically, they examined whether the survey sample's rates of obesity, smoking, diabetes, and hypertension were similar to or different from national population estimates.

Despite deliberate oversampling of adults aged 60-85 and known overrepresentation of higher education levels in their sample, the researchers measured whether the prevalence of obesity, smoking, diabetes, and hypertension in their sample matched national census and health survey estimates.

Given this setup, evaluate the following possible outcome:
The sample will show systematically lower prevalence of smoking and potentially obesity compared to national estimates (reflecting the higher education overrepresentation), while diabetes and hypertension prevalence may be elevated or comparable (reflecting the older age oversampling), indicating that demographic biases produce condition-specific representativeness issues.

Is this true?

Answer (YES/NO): NO